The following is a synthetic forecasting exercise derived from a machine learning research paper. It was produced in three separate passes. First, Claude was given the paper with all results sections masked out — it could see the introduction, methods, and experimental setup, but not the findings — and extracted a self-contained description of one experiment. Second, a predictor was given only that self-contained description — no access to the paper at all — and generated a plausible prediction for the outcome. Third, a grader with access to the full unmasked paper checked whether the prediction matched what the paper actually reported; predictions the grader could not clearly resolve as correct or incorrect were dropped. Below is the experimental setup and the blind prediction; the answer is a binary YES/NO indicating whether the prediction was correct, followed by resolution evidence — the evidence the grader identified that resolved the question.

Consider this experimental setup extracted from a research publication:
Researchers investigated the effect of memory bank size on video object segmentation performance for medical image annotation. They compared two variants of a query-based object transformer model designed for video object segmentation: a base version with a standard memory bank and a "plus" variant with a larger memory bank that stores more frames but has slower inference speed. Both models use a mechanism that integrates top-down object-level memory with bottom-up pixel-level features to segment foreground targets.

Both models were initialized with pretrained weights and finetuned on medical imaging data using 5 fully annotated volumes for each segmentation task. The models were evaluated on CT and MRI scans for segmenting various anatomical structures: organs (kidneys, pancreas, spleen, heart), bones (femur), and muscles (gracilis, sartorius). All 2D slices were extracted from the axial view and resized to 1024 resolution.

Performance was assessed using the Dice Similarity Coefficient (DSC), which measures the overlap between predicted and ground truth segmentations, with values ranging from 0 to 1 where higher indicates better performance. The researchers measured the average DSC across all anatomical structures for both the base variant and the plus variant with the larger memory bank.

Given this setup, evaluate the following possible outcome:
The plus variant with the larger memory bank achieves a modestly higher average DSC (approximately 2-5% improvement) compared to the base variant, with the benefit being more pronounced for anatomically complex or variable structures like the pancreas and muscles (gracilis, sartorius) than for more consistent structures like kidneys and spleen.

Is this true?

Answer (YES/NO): NO